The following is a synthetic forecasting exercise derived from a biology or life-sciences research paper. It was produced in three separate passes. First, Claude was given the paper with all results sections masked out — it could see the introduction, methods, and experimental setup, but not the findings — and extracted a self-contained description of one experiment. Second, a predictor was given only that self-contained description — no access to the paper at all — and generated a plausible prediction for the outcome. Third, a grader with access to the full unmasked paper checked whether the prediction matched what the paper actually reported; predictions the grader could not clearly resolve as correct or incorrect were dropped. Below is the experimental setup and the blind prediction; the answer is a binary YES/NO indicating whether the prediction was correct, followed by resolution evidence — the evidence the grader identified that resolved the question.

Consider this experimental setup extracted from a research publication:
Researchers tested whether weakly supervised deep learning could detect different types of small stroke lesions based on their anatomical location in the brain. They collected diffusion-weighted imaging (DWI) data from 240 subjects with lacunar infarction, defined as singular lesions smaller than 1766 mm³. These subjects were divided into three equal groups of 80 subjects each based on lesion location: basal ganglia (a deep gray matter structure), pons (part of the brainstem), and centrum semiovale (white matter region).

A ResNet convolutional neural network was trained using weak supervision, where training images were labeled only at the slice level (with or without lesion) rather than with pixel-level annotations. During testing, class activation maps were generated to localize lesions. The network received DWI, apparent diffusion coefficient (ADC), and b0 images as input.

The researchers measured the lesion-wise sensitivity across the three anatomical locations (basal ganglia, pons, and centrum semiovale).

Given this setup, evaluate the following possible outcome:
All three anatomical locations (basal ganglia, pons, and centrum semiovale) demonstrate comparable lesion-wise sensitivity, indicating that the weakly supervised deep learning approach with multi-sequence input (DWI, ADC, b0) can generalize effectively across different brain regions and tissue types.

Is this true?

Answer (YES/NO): YES